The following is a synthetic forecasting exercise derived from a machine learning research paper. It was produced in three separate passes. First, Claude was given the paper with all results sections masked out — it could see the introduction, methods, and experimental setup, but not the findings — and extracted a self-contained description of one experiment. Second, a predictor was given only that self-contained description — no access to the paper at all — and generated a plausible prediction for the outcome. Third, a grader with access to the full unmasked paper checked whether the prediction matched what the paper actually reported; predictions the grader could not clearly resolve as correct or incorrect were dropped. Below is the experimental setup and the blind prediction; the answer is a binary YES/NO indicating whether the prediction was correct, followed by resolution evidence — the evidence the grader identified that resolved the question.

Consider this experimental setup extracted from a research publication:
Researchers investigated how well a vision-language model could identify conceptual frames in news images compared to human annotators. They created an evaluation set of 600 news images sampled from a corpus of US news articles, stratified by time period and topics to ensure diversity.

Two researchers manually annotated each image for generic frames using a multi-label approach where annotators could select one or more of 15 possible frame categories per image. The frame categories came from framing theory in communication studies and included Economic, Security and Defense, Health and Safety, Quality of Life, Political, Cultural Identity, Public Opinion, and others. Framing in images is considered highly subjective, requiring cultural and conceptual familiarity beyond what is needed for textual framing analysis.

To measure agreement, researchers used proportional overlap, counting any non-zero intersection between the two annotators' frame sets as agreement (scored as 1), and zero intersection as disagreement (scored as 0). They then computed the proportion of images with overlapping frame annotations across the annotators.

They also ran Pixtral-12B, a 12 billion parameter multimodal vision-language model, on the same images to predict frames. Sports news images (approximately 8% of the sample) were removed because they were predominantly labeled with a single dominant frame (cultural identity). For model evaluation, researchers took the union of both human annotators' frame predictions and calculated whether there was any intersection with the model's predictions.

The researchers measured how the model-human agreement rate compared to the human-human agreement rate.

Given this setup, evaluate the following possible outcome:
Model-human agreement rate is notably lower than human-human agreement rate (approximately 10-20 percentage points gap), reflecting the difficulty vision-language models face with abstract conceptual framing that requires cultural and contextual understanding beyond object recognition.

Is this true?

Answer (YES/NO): NO